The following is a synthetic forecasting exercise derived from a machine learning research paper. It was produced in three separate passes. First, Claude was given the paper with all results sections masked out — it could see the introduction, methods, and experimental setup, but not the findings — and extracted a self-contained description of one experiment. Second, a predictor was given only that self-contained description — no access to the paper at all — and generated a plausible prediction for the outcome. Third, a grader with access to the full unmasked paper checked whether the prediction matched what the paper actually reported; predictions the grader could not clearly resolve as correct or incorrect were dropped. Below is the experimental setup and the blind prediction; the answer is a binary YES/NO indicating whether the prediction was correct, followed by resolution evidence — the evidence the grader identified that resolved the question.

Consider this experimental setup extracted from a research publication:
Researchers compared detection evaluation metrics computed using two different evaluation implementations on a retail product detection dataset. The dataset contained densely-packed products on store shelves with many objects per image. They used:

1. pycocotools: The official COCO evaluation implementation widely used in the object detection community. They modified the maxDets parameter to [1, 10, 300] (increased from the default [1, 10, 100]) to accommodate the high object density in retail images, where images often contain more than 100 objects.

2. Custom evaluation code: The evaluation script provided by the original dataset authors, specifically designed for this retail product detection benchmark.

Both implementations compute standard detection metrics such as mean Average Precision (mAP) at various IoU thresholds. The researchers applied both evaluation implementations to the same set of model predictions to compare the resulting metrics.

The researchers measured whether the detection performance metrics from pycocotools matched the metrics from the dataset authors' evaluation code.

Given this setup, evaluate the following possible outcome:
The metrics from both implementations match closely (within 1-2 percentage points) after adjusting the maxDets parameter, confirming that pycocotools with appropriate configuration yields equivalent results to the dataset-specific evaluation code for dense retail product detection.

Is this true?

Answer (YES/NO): NO